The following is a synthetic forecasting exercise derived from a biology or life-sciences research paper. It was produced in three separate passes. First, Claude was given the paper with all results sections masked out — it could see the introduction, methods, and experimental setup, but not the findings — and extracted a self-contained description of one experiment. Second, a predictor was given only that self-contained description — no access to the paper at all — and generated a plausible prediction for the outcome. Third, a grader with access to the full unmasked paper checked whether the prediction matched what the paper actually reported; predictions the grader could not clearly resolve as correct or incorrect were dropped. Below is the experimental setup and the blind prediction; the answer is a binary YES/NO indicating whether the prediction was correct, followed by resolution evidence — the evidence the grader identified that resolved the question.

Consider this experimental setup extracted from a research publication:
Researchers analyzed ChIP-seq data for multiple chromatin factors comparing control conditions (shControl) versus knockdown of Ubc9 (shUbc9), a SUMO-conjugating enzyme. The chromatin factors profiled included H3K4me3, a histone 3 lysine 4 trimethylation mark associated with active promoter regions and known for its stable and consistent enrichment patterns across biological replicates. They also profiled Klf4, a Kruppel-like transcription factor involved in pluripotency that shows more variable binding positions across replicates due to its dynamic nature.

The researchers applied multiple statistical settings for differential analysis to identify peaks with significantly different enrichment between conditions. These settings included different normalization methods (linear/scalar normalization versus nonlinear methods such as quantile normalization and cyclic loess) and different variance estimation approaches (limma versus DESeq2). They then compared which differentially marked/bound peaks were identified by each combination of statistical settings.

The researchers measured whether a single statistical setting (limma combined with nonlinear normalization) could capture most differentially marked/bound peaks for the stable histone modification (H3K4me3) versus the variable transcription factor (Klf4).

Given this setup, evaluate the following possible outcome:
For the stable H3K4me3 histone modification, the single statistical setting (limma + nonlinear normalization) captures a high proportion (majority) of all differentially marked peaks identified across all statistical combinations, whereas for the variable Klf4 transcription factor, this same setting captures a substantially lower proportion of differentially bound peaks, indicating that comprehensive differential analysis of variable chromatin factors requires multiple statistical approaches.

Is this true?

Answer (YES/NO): NO